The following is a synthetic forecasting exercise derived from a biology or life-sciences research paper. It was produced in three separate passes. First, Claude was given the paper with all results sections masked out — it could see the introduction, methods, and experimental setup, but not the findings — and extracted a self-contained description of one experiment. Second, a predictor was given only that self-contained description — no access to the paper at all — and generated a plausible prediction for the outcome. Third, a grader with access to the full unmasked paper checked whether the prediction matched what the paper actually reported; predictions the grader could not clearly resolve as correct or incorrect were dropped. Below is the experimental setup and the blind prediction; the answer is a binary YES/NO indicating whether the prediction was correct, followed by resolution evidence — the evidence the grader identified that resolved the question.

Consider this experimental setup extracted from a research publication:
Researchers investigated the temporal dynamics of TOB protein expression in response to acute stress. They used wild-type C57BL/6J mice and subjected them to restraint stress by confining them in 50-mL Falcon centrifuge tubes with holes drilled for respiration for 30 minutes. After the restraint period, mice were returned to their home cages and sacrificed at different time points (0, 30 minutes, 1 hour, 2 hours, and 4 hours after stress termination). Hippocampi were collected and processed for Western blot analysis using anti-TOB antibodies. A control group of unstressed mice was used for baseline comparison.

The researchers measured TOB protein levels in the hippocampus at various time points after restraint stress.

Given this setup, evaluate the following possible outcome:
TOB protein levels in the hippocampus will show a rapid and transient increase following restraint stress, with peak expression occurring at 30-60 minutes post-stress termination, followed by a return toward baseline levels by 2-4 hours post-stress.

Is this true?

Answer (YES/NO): NO